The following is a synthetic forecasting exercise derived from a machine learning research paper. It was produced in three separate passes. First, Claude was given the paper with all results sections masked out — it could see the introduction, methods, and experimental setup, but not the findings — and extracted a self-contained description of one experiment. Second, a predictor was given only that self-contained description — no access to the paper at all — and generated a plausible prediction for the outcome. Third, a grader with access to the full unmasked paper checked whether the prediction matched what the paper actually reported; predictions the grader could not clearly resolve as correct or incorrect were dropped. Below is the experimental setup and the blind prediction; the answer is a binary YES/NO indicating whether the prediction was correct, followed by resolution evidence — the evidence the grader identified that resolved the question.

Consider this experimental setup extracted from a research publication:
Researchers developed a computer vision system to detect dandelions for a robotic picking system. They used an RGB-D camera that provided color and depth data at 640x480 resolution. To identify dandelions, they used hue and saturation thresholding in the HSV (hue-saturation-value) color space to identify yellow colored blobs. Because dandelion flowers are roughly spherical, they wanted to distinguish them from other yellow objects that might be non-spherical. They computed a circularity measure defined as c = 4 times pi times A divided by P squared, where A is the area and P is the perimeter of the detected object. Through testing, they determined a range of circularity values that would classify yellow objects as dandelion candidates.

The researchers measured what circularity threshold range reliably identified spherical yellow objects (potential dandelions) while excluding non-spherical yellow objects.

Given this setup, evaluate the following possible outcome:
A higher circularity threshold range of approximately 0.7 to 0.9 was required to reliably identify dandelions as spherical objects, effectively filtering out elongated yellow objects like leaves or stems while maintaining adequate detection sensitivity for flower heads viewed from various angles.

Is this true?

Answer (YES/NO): NO